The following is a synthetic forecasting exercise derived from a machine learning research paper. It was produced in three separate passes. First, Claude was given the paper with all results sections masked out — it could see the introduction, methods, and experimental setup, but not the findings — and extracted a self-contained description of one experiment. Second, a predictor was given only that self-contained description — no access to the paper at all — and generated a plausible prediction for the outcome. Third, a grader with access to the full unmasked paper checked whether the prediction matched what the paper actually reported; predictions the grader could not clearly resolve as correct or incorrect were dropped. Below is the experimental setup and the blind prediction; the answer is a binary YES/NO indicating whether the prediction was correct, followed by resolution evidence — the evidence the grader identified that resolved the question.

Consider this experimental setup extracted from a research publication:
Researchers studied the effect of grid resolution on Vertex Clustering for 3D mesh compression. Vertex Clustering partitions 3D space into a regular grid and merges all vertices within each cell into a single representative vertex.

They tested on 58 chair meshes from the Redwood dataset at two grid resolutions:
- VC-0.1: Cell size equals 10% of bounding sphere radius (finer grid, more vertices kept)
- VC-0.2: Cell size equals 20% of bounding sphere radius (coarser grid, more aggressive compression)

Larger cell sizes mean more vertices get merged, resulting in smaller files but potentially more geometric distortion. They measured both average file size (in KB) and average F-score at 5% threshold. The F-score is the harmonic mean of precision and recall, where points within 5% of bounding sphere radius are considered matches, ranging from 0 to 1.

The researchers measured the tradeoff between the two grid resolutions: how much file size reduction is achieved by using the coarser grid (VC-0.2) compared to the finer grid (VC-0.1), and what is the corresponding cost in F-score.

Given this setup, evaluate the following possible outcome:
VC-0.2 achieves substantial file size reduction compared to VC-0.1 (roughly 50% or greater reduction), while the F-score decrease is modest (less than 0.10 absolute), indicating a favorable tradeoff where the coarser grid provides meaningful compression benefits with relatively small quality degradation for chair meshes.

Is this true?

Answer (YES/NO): NO